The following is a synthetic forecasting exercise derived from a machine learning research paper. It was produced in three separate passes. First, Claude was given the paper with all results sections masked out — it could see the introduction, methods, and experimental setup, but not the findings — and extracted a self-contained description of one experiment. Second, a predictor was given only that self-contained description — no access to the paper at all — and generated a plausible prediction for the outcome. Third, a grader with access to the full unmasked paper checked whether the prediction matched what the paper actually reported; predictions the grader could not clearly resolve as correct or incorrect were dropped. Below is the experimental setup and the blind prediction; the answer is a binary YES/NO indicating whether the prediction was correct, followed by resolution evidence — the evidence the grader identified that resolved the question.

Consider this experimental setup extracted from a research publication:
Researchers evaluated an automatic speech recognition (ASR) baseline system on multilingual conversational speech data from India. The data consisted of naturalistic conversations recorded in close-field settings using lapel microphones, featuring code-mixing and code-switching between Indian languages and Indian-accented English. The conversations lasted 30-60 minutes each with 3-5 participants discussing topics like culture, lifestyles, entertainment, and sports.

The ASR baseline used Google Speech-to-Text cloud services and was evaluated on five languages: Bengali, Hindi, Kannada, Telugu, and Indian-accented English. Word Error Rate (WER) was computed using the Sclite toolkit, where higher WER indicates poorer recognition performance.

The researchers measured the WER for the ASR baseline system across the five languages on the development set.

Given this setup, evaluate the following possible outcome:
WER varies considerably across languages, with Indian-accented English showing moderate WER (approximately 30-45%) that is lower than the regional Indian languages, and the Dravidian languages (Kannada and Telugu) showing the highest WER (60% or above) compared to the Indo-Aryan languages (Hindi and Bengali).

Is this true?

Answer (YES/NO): NO